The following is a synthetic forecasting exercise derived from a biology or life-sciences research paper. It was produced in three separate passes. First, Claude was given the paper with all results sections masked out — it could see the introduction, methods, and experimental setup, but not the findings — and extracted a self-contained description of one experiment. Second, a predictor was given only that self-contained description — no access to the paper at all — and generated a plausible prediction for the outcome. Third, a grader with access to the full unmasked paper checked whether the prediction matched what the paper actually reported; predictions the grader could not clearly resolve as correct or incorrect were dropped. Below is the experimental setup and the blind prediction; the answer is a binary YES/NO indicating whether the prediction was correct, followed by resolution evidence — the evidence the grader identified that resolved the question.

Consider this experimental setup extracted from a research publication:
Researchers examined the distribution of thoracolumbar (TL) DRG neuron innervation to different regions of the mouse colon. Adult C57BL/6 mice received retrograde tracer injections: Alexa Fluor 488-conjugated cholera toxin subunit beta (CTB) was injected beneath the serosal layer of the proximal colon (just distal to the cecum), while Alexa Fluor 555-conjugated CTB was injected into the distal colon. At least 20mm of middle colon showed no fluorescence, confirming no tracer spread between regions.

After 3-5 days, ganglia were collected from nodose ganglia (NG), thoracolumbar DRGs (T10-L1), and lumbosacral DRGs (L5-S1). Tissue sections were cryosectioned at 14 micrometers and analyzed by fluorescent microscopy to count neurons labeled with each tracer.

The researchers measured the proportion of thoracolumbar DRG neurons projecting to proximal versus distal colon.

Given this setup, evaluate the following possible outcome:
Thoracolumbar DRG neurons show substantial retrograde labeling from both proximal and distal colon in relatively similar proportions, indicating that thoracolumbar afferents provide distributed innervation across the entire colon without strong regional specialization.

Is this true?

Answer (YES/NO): YES